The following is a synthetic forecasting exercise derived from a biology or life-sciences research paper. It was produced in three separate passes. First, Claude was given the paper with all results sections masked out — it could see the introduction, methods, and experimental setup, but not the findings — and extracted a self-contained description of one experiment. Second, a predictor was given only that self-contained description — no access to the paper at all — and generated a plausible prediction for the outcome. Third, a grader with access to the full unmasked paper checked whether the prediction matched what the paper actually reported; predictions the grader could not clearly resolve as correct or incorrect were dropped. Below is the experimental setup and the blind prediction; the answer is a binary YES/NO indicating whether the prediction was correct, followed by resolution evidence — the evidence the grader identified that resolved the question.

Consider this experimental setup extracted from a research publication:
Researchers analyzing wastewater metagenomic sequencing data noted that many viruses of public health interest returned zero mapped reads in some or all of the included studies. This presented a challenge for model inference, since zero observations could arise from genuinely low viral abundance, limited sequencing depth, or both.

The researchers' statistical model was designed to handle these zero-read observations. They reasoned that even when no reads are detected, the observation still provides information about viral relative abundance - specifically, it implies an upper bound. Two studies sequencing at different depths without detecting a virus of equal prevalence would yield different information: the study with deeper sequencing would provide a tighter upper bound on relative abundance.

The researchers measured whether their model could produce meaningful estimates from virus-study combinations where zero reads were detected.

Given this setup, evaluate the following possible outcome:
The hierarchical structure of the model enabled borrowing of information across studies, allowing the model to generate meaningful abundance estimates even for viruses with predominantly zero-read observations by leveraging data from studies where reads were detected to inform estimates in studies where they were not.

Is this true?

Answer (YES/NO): NO